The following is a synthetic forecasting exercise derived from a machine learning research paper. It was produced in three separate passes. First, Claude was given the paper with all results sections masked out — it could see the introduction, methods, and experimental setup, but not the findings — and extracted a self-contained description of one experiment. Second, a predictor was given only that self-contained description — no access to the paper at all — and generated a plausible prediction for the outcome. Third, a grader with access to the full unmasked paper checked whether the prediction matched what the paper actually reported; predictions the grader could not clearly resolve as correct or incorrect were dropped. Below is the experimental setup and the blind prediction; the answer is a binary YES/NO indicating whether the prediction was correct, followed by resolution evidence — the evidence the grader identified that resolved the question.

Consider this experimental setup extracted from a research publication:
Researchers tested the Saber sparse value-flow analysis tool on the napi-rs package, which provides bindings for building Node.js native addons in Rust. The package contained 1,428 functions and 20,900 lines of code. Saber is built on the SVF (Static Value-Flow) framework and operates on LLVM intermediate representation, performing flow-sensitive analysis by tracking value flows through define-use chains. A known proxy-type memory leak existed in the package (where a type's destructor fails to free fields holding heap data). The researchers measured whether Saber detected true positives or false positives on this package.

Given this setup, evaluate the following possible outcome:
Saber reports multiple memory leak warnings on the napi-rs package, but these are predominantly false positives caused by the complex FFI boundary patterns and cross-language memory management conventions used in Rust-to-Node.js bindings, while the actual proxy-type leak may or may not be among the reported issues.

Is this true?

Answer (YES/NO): NO